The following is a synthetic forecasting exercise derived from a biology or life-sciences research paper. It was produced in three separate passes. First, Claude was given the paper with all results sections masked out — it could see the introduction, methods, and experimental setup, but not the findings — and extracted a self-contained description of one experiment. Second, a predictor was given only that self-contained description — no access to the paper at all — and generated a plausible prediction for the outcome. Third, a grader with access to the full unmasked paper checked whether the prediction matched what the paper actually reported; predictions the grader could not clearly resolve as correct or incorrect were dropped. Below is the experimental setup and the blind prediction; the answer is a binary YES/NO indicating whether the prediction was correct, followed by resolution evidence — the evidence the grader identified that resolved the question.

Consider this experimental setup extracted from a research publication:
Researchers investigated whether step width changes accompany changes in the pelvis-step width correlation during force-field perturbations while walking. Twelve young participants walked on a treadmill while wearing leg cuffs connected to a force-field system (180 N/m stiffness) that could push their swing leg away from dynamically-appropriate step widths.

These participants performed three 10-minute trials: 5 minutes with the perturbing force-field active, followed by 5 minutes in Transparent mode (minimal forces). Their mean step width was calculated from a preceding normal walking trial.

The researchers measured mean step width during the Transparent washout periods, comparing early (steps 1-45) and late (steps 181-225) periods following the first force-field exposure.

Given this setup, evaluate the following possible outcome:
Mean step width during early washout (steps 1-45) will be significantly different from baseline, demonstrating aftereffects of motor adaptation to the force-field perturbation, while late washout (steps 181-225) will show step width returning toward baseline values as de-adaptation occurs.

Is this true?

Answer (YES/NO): NO